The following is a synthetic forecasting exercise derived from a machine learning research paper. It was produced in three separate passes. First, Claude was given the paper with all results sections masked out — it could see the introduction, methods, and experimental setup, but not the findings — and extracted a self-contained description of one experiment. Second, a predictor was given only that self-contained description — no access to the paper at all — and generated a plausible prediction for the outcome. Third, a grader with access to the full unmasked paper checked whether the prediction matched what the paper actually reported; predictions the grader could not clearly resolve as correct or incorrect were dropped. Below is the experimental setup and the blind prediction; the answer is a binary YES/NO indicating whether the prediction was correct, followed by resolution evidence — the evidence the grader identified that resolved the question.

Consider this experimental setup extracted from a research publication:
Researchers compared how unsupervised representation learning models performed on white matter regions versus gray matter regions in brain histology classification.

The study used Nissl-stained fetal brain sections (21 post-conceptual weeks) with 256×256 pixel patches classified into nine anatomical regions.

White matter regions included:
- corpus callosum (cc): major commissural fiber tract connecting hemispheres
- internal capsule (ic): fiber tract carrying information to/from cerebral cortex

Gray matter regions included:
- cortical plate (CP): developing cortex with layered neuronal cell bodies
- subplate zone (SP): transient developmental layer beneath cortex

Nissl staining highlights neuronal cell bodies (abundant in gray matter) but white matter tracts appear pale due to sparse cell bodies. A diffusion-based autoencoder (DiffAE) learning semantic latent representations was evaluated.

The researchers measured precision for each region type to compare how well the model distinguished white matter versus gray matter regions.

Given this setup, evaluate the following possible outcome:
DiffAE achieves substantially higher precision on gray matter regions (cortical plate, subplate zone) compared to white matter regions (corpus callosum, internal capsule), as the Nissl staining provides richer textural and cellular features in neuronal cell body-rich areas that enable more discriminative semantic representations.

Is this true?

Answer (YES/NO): YES